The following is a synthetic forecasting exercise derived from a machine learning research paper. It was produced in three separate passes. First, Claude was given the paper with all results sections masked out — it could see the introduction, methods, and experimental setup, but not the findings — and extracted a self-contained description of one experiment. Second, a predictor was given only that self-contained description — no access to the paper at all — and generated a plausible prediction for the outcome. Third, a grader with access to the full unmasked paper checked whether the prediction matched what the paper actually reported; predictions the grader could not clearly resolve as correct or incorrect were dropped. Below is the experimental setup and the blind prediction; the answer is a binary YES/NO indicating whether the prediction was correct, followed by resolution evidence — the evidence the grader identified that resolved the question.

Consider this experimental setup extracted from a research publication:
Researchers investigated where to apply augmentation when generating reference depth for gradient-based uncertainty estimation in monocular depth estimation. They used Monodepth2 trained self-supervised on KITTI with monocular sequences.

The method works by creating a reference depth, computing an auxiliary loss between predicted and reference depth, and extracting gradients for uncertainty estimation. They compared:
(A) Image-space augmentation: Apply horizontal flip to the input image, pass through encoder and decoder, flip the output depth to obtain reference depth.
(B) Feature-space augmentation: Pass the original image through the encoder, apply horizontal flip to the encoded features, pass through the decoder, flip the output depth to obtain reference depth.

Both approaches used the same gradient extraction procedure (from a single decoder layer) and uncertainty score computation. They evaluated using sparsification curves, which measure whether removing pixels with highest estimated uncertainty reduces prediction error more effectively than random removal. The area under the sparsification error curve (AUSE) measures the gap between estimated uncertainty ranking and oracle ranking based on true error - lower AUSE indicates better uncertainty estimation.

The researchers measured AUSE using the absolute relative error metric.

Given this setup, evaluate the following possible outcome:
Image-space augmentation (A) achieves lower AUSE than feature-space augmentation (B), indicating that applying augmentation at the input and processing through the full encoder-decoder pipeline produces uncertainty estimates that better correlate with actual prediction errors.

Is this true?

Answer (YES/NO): NO